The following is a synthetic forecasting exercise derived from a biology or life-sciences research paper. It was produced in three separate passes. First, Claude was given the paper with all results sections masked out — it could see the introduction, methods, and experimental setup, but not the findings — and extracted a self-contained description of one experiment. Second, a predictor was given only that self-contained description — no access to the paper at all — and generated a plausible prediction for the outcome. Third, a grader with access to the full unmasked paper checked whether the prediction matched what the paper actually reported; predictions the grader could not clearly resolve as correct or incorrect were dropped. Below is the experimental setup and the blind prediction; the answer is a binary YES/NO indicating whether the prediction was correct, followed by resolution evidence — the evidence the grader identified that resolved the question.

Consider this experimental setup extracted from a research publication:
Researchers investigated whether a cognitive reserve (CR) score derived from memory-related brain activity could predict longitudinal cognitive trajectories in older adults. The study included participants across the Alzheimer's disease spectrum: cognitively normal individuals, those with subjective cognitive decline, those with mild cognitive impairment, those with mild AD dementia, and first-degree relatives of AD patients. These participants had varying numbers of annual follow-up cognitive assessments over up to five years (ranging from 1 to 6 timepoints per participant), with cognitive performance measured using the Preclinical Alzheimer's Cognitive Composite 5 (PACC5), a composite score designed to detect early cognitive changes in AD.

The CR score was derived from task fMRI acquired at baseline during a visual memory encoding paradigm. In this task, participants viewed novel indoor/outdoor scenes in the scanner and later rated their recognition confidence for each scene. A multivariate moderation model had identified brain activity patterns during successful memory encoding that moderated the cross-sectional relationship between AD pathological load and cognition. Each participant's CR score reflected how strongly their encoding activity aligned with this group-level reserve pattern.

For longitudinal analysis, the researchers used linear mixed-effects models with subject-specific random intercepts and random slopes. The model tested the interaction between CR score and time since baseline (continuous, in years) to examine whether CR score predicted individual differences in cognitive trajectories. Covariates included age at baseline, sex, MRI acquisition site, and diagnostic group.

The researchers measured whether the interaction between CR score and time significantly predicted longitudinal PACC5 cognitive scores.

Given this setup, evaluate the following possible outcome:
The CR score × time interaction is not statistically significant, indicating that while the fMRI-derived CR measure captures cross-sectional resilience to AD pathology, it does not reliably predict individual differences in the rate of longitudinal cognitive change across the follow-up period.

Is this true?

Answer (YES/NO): NO